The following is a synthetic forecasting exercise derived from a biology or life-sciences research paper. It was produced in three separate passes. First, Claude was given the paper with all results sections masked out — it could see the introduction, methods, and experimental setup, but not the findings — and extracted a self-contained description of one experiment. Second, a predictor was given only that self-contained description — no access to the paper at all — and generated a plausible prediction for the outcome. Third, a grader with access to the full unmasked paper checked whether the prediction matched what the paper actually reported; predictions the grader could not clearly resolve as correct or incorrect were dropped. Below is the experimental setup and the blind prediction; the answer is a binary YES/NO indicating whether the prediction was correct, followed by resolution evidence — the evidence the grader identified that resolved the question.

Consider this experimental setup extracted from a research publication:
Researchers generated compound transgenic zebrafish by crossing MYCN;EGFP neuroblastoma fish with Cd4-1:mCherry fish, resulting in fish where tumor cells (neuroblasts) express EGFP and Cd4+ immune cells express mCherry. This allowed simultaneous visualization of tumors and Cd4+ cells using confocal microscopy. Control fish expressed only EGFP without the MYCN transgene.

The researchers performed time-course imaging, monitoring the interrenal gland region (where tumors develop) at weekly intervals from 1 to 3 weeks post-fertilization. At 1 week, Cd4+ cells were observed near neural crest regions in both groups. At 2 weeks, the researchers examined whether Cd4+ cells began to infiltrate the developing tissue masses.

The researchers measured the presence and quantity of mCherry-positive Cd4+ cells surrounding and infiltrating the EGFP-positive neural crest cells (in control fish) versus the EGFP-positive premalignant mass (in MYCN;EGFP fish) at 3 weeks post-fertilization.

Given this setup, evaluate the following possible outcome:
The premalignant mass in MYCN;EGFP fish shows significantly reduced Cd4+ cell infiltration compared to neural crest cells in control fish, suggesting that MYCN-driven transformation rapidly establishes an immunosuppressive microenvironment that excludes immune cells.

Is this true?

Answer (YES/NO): NO